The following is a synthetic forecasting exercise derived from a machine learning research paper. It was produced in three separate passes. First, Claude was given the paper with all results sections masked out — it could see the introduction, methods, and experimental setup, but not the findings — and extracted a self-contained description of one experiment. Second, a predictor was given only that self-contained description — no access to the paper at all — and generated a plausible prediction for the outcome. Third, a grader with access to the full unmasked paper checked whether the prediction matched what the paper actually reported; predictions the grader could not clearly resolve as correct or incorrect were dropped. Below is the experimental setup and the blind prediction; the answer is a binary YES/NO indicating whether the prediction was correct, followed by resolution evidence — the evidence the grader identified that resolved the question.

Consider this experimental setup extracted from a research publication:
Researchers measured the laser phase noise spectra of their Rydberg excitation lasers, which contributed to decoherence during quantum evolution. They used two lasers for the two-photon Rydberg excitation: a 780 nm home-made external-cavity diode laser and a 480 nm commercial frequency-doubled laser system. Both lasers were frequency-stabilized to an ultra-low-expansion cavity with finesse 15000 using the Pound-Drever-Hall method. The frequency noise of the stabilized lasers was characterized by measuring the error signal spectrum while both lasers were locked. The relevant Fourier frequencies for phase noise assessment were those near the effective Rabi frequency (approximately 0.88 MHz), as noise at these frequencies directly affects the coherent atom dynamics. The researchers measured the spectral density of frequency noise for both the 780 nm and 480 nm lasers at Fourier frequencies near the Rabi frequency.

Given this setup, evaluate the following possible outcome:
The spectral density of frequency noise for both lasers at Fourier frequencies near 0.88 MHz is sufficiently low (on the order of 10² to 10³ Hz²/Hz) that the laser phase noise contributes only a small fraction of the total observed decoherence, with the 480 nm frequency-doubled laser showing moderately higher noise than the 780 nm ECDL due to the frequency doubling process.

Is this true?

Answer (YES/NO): NO